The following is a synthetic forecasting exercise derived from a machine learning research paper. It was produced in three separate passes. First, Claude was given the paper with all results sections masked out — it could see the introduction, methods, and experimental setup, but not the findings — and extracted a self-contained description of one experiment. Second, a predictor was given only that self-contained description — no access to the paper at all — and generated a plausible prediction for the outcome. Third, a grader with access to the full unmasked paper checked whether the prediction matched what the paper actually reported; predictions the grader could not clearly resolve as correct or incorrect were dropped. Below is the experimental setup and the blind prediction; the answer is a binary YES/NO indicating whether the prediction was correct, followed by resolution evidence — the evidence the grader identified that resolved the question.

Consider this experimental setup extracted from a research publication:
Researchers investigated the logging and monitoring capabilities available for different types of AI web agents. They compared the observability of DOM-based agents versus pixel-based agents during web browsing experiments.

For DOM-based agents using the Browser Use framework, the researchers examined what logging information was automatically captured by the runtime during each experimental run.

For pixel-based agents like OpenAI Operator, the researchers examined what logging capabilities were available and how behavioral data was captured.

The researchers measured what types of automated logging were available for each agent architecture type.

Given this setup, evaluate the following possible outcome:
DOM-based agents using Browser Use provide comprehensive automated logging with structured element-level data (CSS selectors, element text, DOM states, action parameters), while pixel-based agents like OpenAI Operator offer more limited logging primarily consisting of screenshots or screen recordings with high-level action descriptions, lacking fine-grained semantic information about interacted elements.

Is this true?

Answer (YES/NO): NO